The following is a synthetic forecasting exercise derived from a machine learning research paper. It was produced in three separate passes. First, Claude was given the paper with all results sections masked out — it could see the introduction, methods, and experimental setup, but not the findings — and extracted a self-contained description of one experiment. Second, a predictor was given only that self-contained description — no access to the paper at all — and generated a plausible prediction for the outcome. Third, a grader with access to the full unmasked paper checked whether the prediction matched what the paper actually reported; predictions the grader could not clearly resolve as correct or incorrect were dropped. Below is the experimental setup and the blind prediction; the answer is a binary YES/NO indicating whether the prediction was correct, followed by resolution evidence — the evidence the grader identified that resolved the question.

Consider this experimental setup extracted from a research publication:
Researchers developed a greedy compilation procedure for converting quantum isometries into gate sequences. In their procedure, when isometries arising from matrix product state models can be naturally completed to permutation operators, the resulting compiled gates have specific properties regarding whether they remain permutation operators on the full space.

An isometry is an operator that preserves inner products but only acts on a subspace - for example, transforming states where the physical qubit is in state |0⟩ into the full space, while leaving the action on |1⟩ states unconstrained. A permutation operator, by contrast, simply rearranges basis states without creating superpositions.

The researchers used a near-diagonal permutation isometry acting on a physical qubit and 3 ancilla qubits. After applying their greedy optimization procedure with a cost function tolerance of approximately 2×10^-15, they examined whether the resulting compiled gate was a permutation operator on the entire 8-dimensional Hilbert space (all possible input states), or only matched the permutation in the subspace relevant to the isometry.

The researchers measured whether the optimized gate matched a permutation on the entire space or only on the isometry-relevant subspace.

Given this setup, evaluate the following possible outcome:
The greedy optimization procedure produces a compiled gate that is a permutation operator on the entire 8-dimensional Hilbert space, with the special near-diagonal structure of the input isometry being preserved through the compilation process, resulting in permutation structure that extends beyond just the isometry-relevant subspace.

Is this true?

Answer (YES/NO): NO